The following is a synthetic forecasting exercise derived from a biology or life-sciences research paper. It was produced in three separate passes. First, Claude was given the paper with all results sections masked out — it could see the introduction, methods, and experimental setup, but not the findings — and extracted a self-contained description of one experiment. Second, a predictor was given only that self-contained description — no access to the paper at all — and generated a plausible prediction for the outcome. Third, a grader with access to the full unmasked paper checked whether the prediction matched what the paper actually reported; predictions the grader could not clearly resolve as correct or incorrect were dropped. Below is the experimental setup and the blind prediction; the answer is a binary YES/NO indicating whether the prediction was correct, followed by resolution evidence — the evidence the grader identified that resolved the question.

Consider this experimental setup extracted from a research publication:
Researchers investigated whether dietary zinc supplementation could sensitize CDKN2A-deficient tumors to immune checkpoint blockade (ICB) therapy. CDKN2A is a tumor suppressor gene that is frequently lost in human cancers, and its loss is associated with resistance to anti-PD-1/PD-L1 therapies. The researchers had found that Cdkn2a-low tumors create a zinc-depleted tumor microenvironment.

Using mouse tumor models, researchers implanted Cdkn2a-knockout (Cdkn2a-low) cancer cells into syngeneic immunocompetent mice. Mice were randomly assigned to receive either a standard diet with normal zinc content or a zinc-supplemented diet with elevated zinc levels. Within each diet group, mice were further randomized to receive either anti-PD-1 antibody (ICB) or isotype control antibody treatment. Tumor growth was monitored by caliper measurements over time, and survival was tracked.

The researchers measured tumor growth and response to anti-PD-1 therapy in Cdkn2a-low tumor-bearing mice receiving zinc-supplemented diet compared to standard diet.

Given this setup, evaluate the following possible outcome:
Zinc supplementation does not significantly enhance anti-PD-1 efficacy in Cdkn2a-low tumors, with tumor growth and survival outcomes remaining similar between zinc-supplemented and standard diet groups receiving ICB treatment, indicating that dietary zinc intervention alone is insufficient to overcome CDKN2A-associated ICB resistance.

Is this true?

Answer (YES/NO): NO